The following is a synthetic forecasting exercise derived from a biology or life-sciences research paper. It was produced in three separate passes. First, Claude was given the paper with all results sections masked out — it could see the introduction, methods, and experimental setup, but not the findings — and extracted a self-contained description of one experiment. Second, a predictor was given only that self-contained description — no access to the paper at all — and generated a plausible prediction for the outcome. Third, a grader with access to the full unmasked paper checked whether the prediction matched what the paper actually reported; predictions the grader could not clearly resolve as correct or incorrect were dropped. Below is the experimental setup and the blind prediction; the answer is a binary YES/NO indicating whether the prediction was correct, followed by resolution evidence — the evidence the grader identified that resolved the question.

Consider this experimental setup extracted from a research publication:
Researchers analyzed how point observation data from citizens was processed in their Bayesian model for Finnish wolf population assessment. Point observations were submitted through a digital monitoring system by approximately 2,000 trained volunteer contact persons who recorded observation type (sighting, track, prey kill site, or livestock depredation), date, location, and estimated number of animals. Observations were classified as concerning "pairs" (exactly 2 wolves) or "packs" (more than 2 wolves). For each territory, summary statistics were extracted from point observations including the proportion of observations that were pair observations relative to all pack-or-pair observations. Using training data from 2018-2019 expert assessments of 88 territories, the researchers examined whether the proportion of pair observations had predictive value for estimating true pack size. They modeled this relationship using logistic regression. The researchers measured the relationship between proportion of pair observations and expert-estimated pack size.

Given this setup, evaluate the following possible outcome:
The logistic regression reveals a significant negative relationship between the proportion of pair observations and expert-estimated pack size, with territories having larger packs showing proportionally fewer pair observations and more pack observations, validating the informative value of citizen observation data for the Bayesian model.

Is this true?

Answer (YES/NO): YES